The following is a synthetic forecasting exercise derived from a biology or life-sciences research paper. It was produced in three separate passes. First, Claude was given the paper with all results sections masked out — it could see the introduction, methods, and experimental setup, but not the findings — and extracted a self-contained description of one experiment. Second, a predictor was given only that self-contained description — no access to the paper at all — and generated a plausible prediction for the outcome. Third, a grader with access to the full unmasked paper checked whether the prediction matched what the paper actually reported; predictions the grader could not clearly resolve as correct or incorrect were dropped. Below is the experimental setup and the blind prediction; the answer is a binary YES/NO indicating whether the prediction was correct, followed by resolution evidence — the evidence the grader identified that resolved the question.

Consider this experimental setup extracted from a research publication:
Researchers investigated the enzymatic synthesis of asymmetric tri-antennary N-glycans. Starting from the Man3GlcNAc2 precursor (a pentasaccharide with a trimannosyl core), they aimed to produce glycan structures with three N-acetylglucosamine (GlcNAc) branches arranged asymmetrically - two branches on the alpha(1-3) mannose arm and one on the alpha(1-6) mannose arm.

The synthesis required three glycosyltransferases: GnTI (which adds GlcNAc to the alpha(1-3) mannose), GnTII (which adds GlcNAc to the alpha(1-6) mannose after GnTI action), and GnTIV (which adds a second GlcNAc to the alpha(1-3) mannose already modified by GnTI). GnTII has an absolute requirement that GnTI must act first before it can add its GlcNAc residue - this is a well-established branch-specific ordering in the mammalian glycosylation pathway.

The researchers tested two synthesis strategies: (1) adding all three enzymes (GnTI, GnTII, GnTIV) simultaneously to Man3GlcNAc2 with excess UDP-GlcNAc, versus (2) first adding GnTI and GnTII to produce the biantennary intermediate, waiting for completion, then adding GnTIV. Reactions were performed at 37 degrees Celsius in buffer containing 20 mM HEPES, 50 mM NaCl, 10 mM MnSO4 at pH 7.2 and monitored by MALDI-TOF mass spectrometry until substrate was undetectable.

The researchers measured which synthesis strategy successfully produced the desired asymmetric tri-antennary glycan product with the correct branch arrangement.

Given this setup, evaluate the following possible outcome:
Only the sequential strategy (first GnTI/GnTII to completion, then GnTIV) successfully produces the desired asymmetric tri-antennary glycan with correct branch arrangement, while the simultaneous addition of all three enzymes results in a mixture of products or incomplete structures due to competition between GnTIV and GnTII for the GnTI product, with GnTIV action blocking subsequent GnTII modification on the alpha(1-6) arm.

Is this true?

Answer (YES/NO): YES